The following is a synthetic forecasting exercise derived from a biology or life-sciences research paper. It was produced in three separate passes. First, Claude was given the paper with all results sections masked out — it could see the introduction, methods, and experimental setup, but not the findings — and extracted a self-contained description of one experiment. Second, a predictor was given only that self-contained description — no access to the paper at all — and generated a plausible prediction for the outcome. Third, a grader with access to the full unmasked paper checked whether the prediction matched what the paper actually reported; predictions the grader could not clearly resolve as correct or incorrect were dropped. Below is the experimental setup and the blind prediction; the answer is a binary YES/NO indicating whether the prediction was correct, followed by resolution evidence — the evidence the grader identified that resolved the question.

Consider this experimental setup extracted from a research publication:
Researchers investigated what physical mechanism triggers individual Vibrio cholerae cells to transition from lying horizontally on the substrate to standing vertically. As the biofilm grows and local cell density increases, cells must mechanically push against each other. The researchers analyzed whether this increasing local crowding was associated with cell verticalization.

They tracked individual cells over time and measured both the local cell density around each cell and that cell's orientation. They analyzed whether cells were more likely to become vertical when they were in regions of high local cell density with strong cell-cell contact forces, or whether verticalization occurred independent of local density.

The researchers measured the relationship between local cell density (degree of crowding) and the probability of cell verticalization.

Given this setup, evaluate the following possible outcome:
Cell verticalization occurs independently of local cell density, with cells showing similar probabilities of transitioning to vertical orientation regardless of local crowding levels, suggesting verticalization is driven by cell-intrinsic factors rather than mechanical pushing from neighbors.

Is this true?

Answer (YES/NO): NO